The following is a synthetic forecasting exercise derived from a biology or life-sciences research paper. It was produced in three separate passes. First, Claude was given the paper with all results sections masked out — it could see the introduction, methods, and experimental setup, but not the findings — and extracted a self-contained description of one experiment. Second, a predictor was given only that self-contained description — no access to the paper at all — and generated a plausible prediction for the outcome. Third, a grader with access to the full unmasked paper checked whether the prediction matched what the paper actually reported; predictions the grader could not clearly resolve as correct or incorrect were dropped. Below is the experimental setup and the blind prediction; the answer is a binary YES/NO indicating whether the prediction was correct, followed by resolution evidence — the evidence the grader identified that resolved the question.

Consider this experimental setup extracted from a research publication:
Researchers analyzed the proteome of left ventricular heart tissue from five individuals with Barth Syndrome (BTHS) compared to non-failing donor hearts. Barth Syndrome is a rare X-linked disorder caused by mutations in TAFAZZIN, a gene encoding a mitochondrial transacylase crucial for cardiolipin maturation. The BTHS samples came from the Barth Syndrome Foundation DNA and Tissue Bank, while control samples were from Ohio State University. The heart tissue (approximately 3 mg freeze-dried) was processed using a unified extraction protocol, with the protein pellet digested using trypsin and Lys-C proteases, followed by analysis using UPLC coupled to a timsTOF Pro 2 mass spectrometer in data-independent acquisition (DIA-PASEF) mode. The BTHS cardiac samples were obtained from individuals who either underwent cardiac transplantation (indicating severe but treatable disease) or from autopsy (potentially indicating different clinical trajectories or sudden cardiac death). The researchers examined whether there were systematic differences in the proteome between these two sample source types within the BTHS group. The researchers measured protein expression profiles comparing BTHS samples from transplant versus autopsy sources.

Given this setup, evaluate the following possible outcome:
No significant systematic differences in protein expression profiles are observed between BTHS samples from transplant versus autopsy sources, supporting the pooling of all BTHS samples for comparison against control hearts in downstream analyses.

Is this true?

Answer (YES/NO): NO